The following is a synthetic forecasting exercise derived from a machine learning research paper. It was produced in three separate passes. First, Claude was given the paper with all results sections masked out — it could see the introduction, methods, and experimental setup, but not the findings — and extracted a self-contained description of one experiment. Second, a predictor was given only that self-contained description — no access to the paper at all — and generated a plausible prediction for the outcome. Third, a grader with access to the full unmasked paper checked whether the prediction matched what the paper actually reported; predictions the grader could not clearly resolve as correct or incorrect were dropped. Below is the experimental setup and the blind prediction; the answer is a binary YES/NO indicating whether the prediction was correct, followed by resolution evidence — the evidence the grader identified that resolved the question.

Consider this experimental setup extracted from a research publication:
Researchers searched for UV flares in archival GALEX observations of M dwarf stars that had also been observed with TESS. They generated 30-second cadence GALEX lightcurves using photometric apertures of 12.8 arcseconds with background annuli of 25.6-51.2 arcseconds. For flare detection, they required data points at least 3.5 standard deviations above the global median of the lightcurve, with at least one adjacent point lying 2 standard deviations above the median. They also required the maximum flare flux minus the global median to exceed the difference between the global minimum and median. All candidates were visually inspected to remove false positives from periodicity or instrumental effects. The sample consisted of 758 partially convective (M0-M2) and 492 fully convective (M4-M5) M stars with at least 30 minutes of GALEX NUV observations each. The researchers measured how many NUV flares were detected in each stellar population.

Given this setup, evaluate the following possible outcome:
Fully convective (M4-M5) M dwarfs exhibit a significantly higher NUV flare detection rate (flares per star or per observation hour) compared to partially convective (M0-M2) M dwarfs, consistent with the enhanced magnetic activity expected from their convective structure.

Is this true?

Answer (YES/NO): YES